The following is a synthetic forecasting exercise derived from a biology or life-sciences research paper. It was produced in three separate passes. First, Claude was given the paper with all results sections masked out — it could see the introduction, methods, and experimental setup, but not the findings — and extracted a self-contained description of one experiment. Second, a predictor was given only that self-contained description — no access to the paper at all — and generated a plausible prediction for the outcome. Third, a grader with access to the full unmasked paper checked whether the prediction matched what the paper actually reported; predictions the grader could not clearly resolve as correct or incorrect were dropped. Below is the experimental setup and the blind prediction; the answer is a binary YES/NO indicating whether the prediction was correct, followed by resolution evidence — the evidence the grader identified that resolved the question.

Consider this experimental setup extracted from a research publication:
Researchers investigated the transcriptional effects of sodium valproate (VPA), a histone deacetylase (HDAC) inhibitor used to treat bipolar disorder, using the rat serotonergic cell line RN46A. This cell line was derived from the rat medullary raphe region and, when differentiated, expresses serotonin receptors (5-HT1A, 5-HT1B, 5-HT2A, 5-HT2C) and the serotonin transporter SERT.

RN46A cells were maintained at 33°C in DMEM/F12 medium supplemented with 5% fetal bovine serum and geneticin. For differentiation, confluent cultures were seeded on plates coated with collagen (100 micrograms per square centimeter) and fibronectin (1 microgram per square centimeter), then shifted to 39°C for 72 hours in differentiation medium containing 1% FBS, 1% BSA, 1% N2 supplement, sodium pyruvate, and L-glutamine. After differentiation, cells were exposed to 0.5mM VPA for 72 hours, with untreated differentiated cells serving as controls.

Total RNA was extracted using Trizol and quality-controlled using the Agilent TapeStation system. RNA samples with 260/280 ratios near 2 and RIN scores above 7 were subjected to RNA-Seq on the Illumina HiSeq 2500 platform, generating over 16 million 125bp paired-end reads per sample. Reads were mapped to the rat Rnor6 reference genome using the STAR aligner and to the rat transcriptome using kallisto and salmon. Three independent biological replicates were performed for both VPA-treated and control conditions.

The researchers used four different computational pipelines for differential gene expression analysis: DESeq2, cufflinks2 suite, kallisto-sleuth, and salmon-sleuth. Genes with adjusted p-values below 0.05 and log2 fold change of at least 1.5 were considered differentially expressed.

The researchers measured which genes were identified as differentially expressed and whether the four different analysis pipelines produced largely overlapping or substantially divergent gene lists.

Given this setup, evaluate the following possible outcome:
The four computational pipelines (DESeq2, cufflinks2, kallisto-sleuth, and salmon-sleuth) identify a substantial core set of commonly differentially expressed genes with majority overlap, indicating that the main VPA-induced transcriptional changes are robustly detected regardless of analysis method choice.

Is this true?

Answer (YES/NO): NO